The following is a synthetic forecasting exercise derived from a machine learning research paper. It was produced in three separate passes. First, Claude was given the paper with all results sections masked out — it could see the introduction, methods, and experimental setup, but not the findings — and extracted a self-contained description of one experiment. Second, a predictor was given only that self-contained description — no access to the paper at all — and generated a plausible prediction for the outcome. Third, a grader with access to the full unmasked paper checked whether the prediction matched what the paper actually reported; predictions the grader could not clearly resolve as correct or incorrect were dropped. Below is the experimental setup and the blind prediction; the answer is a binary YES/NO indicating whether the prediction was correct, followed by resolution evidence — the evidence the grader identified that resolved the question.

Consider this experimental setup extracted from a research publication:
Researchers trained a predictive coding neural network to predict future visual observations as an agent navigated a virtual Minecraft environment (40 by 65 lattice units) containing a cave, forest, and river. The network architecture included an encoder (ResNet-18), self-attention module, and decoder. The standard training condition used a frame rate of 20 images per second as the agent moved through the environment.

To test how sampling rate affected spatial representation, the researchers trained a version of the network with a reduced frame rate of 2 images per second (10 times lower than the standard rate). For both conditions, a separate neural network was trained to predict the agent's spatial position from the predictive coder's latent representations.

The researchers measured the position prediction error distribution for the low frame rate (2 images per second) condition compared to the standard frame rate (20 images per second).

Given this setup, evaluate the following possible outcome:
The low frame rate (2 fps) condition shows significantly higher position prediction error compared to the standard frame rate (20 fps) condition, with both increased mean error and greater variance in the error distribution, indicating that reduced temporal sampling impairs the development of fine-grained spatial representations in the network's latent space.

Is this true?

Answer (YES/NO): YES